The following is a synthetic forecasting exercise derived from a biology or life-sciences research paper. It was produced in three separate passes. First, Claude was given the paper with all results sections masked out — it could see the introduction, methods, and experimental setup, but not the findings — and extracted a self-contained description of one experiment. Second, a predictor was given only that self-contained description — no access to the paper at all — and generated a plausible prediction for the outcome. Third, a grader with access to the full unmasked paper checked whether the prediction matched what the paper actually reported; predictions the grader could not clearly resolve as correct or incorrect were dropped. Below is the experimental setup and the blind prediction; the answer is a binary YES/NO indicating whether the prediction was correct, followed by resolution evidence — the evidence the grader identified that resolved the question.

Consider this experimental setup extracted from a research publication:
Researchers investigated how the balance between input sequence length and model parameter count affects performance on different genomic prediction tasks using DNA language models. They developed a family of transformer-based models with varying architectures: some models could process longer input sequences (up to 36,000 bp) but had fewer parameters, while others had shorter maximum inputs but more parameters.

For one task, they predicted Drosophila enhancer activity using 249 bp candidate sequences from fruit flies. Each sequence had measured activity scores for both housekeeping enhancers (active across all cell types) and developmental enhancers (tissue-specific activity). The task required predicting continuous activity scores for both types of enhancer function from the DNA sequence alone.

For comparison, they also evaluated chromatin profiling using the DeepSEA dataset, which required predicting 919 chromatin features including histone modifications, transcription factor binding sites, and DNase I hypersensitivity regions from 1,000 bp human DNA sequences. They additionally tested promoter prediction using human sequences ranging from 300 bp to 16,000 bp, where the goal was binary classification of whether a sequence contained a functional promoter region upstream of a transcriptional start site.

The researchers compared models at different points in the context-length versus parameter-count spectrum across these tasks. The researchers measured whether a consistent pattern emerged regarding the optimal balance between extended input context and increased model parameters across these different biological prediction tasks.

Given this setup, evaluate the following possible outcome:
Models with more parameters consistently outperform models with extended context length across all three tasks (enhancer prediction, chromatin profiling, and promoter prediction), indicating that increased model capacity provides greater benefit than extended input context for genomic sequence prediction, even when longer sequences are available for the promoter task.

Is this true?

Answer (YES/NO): NO